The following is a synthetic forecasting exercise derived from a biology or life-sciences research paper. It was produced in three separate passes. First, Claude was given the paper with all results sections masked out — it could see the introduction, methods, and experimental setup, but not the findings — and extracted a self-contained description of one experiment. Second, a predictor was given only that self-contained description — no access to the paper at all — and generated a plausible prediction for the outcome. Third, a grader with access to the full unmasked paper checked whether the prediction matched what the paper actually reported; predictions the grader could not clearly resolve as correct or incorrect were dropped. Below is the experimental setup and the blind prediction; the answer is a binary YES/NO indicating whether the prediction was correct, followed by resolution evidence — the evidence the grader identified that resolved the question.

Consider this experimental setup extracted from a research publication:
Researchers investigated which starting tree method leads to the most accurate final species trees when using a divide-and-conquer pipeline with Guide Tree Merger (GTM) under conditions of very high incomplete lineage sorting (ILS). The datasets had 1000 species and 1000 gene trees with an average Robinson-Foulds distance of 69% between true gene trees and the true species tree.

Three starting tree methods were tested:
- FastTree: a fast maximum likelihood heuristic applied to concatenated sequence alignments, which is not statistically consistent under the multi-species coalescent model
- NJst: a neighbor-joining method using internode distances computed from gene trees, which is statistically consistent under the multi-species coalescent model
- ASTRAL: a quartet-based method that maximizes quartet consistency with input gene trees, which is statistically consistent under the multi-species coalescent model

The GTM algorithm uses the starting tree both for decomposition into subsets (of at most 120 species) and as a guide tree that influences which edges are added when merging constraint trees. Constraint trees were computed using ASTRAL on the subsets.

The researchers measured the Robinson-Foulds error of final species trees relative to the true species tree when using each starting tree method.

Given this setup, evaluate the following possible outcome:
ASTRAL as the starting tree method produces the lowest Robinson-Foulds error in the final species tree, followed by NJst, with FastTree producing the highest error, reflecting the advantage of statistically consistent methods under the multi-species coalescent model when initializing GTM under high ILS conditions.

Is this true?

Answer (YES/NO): NO